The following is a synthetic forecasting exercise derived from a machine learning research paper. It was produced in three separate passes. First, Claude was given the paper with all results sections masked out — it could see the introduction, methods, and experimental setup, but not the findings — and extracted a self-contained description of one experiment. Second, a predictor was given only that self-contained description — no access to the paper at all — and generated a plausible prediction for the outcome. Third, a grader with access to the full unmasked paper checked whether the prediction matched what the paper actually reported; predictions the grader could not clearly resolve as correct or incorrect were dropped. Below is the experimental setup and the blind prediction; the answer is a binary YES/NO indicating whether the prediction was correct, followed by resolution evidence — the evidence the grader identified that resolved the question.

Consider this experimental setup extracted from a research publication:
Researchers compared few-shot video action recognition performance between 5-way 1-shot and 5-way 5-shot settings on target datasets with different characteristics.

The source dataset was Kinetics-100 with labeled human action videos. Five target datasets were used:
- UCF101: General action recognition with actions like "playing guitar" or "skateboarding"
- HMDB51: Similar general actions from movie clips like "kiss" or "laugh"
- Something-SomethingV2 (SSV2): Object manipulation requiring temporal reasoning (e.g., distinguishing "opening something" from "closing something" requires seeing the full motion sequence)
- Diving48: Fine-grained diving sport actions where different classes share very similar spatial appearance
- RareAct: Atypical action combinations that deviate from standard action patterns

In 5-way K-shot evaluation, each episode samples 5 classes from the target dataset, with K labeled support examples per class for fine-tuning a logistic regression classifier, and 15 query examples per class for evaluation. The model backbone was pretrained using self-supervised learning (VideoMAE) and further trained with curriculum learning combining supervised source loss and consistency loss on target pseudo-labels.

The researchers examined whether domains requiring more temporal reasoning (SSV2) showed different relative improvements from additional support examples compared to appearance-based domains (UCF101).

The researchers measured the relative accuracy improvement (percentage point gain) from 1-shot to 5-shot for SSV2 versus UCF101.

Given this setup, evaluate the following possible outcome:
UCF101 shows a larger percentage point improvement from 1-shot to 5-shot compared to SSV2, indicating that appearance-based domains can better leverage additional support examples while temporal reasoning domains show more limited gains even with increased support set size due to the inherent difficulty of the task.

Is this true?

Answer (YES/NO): YES